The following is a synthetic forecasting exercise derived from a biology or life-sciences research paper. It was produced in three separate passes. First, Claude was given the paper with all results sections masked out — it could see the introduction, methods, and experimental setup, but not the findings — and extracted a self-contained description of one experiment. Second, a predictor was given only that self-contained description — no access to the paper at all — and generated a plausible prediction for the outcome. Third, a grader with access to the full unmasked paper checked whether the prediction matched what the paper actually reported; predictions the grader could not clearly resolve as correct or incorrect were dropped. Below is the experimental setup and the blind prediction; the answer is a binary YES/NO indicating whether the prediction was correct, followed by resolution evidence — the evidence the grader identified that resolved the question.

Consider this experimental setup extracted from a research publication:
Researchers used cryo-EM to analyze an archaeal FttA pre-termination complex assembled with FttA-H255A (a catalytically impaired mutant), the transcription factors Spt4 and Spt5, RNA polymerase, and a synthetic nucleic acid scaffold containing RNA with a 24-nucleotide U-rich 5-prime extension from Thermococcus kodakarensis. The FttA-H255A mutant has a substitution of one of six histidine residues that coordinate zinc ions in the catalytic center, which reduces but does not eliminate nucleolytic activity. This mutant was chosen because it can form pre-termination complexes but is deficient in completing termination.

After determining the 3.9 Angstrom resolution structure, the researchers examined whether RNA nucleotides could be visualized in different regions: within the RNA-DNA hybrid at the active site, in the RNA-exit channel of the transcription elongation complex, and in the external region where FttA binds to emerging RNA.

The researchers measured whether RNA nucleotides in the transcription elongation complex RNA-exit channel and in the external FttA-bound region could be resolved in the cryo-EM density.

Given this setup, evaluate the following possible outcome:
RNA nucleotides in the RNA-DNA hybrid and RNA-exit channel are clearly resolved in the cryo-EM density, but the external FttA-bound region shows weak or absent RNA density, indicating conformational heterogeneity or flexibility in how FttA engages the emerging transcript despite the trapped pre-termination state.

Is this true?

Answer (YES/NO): NO